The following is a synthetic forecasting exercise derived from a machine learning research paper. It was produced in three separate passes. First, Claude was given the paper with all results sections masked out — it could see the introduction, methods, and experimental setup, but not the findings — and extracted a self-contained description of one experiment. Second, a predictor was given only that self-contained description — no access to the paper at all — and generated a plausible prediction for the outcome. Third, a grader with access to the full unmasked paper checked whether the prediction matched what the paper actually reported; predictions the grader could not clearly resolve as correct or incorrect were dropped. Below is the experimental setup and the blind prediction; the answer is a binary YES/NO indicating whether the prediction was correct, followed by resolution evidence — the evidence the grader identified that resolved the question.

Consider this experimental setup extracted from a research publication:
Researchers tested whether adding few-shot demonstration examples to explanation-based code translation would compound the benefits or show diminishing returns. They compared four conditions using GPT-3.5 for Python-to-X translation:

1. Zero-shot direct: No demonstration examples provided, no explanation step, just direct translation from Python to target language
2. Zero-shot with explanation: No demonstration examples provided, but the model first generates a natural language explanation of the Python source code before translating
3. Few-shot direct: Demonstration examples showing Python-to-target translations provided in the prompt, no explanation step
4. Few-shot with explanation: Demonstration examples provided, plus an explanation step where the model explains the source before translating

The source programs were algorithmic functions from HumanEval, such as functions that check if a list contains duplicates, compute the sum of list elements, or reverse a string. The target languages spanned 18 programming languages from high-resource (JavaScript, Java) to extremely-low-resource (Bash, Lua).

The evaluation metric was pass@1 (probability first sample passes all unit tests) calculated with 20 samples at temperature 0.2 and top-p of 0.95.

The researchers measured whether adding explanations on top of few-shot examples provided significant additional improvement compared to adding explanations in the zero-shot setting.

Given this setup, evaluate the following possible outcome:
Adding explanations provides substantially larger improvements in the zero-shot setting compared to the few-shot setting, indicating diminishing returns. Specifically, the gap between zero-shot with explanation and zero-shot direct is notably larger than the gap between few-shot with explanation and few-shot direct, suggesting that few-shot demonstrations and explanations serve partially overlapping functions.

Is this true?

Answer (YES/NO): YES